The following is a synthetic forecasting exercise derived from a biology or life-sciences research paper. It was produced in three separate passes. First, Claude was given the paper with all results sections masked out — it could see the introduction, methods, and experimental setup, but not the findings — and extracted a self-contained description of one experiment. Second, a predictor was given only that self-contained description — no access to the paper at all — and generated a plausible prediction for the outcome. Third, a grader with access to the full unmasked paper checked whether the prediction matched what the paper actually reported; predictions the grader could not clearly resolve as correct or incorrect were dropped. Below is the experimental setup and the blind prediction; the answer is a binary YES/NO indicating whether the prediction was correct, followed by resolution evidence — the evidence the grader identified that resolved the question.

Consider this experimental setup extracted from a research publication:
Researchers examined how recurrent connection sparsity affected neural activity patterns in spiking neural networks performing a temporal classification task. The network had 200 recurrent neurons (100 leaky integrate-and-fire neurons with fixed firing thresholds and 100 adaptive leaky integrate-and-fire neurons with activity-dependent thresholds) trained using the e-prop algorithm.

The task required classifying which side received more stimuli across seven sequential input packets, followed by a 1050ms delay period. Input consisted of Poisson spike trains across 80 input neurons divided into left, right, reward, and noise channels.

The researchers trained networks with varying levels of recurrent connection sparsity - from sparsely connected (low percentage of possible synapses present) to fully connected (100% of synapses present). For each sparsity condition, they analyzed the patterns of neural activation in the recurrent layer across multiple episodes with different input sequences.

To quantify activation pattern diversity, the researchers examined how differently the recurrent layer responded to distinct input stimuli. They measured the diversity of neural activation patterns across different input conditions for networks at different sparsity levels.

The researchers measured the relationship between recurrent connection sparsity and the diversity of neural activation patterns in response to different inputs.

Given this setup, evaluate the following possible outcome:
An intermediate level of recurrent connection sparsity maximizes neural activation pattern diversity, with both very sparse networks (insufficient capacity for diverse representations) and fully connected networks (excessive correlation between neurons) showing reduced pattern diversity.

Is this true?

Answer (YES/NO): NO